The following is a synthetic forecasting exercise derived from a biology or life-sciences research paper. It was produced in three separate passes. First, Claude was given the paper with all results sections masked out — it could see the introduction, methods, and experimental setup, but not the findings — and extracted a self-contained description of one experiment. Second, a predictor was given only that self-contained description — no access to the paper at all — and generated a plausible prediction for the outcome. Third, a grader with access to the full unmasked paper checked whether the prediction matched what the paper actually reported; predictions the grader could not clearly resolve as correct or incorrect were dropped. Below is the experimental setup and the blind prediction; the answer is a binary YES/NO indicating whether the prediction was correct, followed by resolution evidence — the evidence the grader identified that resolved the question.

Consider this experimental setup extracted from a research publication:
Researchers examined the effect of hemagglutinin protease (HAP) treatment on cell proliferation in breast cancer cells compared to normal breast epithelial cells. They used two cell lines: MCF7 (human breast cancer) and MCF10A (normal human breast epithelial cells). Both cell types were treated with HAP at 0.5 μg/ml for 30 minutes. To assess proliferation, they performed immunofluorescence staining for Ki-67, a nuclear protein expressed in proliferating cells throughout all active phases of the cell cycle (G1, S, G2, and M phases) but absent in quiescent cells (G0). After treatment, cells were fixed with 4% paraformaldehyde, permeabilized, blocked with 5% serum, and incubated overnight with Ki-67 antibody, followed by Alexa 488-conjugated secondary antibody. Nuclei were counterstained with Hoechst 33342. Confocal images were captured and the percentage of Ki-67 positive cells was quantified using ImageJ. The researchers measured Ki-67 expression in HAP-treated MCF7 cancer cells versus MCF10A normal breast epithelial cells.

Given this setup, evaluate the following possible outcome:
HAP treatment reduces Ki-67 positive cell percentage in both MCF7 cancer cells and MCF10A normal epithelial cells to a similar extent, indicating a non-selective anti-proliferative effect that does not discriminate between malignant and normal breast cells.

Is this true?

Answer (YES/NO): NO